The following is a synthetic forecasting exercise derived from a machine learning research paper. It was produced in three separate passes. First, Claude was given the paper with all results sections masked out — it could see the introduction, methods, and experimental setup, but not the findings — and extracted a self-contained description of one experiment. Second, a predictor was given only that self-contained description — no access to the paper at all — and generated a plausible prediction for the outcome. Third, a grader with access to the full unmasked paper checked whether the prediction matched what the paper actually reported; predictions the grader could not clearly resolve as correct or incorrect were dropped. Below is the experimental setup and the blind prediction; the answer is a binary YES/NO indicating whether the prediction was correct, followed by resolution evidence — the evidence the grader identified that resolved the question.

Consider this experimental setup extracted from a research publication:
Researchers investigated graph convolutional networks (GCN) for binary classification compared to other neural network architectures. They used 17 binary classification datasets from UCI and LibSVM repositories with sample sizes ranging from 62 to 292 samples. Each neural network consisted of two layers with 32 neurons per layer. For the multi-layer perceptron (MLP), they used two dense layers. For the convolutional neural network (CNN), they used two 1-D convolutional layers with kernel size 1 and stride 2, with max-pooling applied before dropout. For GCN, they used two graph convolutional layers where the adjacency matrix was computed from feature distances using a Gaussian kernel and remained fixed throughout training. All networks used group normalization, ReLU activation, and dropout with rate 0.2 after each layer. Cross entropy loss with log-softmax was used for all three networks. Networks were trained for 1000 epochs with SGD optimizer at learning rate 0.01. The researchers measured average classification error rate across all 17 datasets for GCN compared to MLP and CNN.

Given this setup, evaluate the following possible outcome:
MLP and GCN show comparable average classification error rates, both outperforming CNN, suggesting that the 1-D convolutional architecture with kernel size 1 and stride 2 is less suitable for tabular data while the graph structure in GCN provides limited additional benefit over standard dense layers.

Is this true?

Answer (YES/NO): NO